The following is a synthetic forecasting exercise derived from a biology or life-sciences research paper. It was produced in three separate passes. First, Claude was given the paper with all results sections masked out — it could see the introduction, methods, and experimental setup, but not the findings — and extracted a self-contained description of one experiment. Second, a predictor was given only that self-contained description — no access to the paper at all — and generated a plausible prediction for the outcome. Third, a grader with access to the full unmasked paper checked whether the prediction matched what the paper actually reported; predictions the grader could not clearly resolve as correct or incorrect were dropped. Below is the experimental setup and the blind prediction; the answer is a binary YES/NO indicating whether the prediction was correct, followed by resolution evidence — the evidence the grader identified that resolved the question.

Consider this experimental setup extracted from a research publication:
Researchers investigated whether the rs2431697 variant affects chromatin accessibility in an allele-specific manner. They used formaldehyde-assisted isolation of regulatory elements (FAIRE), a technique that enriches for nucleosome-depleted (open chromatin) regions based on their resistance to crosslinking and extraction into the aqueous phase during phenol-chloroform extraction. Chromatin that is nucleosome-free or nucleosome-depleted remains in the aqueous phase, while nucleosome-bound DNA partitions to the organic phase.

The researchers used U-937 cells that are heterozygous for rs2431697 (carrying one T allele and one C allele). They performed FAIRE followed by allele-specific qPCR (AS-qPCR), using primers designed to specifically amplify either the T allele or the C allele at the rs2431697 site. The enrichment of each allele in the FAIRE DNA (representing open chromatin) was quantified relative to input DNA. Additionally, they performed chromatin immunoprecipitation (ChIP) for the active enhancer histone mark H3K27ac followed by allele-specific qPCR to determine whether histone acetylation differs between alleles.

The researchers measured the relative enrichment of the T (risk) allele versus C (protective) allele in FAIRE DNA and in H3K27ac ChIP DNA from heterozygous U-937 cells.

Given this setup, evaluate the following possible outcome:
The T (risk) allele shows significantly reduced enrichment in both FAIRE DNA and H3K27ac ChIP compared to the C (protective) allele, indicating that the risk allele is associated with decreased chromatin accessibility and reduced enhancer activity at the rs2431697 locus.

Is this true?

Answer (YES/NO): YES